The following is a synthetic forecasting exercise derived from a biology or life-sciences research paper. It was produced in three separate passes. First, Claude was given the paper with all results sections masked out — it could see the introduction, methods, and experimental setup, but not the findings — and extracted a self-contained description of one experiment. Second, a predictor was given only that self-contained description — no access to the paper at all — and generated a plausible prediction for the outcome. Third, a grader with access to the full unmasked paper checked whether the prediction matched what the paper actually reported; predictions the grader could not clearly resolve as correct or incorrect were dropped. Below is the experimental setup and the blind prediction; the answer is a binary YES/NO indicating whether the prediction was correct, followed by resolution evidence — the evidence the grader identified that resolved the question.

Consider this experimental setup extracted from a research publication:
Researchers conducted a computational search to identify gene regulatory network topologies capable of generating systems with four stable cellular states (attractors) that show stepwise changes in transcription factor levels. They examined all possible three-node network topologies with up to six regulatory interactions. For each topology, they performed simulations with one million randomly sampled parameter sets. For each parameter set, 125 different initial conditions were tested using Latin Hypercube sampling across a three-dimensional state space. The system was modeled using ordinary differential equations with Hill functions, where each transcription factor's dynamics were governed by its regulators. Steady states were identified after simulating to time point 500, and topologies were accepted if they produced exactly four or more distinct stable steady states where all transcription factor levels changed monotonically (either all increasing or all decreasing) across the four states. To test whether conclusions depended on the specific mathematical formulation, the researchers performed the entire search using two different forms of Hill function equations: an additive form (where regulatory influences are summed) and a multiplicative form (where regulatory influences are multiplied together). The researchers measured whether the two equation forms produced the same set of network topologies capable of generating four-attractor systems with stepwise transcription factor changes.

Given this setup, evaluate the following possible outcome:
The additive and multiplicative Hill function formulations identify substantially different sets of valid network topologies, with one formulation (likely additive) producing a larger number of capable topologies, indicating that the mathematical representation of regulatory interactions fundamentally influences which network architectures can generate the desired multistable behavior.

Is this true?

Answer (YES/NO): NO